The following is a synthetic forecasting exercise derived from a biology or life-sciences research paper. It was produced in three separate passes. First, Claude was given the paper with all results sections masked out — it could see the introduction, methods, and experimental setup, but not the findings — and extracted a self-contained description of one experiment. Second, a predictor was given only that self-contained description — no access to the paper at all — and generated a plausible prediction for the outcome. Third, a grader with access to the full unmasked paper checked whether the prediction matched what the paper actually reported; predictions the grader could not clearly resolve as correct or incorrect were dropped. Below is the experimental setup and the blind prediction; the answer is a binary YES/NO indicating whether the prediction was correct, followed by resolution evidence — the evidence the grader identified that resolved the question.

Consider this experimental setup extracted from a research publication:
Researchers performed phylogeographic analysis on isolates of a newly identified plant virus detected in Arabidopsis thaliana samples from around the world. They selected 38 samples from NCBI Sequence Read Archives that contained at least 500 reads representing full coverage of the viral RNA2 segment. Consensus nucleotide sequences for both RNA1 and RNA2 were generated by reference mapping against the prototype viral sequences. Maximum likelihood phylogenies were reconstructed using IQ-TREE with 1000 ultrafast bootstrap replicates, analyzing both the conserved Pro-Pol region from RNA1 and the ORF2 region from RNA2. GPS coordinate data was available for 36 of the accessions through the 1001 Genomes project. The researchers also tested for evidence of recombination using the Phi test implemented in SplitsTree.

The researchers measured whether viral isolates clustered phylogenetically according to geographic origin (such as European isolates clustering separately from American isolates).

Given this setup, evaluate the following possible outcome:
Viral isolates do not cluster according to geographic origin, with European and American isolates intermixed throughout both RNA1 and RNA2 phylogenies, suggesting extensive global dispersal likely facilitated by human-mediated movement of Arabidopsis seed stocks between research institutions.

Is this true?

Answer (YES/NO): NO